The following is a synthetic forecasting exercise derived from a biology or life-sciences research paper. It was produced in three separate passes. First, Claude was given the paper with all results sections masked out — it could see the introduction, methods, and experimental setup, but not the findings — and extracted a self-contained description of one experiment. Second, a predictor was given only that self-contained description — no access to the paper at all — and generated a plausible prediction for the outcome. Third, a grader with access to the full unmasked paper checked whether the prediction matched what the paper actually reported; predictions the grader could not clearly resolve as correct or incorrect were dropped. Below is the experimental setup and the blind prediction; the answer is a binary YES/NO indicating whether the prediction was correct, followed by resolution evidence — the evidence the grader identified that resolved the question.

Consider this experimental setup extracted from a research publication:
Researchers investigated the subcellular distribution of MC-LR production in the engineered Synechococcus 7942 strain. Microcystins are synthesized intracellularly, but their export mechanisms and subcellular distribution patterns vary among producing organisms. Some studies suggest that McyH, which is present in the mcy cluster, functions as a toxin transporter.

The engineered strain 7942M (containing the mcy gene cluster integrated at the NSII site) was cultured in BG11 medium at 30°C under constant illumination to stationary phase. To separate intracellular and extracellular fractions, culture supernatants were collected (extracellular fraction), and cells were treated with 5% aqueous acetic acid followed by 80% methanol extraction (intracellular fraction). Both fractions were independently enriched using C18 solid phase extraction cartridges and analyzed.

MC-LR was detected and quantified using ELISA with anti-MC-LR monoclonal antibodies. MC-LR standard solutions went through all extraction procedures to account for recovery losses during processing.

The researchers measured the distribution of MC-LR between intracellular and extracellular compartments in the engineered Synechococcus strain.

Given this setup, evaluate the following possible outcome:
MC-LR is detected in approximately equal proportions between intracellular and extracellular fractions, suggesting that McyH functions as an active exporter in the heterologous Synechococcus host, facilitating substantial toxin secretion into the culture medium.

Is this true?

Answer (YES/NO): NO